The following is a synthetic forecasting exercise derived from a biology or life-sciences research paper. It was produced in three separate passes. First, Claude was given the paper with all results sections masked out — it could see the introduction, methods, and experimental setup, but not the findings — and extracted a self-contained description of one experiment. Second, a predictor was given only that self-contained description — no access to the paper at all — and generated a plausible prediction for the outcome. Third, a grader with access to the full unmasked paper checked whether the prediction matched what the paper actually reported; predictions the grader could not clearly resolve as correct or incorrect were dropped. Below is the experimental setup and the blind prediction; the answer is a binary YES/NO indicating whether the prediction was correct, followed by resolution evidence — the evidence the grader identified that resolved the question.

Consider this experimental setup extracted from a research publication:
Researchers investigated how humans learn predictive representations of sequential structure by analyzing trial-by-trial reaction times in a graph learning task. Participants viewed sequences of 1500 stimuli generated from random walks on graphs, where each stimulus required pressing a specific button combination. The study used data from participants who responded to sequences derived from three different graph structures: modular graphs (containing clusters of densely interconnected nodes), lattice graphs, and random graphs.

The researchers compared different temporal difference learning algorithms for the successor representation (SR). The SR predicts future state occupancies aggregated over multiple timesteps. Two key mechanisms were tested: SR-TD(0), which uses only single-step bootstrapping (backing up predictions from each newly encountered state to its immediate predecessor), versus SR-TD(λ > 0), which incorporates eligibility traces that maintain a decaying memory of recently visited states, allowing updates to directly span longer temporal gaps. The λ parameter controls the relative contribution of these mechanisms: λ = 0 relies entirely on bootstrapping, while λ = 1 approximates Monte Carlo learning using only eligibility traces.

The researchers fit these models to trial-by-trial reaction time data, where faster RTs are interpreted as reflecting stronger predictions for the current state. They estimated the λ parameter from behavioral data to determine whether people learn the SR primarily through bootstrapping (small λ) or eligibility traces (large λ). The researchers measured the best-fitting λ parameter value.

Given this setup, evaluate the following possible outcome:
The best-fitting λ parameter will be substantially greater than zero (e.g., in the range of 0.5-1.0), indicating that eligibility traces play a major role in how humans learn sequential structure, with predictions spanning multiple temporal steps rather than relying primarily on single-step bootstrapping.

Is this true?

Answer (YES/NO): YES